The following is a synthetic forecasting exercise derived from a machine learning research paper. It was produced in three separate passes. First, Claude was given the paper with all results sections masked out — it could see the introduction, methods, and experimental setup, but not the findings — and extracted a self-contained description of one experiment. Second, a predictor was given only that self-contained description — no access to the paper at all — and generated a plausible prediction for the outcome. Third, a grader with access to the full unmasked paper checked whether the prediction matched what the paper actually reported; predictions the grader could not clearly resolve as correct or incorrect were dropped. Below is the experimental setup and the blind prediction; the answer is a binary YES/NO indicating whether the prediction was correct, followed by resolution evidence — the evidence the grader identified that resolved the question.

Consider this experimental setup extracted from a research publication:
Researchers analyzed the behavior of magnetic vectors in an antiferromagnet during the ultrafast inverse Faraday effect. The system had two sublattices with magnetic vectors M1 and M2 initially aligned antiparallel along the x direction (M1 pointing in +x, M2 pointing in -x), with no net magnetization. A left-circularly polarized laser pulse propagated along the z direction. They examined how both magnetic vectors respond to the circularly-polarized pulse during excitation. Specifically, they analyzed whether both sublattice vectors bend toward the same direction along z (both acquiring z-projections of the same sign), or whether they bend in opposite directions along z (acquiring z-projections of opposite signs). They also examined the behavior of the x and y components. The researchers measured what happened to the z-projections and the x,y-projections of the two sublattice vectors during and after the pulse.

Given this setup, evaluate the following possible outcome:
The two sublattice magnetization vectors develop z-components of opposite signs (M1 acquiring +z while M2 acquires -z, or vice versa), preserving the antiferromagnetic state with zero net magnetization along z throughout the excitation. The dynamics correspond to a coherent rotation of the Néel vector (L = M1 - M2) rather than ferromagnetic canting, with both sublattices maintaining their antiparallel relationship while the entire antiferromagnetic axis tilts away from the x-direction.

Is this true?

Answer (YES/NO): NO